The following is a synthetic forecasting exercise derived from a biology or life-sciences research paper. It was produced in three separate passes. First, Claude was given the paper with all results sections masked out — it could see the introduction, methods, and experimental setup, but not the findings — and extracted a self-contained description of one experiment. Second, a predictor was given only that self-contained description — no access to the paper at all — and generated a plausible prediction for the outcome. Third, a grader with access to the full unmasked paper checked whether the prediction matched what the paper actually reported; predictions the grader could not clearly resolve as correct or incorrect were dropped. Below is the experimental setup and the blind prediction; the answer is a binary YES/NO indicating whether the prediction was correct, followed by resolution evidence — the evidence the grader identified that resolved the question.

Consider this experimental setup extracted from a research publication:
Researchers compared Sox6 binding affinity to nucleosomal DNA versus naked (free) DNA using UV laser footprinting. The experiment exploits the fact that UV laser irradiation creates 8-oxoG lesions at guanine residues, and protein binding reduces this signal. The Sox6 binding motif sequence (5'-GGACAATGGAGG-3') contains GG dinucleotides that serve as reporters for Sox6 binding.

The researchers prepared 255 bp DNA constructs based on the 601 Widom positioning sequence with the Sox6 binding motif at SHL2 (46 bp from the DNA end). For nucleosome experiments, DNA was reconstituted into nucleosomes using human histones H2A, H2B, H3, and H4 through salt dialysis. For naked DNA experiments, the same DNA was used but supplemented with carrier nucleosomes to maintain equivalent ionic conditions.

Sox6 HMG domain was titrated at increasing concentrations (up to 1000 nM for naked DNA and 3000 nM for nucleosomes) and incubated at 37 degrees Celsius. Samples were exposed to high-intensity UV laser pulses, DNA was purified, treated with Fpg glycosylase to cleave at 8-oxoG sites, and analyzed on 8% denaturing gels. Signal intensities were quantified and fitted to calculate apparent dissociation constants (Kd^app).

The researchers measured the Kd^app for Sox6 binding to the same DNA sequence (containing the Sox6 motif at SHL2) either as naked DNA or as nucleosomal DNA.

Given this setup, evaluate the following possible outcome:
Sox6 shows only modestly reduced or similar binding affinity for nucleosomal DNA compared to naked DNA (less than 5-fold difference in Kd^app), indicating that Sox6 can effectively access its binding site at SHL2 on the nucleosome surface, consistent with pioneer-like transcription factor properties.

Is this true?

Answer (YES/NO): YES